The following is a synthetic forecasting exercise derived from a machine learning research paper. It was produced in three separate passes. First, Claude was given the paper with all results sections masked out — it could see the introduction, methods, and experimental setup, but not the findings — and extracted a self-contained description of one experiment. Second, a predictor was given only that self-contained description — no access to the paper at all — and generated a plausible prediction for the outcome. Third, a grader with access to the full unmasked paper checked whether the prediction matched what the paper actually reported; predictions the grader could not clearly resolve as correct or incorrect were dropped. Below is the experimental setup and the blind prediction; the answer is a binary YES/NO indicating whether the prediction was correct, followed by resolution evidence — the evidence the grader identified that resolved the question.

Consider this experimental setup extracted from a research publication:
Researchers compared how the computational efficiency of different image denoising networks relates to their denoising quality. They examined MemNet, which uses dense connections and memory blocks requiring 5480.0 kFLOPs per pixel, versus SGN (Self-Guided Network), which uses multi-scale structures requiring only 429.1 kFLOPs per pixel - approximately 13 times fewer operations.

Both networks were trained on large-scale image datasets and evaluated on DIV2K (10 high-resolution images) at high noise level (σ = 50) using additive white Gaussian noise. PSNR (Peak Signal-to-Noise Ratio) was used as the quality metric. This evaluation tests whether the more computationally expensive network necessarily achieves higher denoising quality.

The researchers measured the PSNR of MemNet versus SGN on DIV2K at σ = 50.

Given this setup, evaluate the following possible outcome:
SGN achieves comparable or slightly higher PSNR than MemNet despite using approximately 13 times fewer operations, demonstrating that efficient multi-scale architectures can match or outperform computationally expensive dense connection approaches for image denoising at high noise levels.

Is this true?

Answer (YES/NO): YES